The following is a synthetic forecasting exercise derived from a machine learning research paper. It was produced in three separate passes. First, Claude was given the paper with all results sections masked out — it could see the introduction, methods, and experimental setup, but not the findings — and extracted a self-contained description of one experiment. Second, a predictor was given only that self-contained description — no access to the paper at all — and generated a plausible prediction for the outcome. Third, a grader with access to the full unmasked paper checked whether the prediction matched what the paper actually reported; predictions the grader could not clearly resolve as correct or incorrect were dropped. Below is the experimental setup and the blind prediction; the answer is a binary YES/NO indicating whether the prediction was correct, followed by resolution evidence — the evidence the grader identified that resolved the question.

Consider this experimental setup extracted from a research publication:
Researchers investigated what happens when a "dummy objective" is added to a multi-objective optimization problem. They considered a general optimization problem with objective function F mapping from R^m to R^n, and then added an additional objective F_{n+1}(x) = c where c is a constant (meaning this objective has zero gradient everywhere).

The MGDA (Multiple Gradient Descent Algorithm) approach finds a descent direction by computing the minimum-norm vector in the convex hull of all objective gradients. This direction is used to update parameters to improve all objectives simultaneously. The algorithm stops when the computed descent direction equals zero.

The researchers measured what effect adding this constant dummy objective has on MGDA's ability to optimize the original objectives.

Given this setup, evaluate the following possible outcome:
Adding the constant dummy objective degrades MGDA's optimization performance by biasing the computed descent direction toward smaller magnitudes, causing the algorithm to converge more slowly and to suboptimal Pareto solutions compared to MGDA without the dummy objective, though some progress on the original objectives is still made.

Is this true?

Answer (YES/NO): NO